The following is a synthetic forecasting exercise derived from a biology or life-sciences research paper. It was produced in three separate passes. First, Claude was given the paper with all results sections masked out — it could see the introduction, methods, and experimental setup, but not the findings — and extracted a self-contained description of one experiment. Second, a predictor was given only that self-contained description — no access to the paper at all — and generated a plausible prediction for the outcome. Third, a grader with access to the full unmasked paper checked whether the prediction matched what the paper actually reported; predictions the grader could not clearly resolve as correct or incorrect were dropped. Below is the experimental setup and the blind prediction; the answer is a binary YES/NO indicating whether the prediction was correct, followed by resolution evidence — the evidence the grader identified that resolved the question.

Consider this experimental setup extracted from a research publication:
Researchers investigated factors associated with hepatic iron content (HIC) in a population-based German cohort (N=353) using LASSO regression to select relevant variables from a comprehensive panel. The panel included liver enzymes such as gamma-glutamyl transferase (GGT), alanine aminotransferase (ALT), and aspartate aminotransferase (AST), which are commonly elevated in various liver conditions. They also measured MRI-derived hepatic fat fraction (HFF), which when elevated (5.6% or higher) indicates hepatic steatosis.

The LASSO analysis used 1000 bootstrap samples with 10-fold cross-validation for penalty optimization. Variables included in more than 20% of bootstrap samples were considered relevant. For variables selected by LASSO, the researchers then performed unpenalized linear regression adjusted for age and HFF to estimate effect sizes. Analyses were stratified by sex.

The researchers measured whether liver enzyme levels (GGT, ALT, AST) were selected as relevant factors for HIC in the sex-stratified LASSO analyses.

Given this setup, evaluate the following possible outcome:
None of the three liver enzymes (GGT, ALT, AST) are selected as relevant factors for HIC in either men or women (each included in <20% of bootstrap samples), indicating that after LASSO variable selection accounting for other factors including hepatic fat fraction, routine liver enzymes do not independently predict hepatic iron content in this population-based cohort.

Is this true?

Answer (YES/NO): YES